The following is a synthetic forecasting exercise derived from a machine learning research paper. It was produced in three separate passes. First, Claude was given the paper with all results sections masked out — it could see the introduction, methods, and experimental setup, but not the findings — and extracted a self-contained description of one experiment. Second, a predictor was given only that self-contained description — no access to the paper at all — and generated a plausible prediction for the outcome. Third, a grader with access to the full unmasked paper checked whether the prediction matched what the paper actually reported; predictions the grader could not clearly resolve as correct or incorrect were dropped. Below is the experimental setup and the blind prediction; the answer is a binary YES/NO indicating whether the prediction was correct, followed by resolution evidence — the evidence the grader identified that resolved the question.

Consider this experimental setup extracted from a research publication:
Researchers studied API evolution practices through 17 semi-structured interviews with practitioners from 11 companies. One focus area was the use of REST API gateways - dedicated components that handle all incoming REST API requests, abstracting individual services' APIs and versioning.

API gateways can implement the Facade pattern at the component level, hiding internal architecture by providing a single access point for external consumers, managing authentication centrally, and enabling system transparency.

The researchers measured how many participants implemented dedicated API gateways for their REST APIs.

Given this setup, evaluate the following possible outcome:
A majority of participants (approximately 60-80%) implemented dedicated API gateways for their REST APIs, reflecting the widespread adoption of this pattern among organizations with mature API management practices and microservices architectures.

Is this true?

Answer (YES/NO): NO